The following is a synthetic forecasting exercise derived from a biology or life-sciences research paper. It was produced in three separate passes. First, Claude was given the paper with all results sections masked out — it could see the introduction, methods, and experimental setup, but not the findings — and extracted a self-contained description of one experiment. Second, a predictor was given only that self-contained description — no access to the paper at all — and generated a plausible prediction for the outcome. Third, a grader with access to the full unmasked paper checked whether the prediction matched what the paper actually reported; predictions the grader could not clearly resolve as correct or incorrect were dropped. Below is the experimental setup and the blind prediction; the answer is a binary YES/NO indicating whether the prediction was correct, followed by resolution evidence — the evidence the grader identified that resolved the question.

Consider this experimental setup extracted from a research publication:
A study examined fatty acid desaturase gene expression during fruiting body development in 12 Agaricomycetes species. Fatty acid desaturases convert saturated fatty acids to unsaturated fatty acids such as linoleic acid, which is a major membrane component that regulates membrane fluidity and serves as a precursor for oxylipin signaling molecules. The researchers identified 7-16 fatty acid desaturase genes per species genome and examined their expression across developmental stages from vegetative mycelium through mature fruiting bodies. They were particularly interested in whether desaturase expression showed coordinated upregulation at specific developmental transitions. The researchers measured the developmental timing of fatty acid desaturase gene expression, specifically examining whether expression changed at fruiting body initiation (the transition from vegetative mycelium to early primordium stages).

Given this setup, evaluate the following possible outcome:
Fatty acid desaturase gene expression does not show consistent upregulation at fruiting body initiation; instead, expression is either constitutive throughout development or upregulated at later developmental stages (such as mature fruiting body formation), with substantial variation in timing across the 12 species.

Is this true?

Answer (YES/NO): NO